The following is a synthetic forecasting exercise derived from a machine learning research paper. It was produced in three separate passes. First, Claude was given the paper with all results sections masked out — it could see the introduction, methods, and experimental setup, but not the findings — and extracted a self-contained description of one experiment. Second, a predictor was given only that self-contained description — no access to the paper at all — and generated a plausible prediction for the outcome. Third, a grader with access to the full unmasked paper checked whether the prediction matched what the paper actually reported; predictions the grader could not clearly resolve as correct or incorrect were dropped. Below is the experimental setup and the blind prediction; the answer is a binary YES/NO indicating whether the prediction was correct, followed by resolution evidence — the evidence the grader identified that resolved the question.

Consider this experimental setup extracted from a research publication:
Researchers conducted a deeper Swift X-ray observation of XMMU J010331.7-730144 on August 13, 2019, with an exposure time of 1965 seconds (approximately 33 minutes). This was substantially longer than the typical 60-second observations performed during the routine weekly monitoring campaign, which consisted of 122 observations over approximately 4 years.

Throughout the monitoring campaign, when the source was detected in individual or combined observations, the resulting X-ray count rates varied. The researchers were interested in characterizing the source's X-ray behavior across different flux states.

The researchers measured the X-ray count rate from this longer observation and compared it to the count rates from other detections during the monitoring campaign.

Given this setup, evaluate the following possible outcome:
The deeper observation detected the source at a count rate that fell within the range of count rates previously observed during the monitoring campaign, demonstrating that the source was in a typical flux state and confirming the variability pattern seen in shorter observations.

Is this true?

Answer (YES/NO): NO